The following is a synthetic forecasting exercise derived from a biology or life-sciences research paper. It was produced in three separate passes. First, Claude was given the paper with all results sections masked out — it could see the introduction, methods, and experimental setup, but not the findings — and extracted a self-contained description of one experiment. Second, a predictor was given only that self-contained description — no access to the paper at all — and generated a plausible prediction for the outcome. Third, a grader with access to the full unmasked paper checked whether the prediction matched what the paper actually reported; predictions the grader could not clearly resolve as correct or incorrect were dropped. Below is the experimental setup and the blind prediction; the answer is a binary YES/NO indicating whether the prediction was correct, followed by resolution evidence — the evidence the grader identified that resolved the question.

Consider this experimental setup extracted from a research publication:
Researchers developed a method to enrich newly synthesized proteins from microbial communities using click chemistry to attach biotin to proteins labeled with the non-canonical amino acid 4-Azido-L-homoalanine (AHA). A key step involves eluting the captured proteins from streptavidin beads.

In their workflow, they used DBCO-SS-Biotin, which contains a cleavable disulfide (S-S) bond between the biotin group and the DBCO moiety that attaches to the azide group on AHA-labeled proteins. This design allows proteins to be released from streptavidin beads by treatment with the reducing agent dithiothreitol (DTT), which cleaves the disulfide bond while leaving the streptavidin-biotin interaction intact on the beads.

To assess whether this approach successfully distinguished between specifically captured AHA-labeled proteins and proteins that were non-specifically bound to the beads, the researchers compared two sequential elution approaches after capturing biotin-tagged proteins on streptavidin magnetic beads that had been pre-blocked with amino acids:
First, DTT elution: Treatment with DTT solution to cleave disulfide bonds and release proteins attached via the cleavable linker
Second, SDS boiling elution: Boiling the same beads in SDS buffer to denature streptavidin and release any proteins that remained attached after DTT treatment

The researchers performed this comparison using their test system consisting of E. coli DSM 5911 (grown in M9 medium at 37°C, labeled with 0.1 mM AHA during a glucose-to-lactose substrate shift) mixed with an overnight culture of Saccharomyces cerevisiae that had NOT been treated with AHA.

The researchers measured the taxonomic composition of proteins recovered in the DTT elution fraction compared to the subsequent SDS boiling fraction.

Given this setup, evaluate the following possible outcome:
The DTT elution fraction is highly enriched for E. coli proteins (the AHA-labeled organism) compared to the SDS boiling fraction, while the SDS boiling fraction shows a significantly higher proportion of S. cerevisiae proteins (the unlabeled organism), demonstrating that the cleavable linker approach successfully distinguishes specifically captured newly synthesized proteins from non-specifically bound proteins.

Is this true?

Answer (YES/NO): NO